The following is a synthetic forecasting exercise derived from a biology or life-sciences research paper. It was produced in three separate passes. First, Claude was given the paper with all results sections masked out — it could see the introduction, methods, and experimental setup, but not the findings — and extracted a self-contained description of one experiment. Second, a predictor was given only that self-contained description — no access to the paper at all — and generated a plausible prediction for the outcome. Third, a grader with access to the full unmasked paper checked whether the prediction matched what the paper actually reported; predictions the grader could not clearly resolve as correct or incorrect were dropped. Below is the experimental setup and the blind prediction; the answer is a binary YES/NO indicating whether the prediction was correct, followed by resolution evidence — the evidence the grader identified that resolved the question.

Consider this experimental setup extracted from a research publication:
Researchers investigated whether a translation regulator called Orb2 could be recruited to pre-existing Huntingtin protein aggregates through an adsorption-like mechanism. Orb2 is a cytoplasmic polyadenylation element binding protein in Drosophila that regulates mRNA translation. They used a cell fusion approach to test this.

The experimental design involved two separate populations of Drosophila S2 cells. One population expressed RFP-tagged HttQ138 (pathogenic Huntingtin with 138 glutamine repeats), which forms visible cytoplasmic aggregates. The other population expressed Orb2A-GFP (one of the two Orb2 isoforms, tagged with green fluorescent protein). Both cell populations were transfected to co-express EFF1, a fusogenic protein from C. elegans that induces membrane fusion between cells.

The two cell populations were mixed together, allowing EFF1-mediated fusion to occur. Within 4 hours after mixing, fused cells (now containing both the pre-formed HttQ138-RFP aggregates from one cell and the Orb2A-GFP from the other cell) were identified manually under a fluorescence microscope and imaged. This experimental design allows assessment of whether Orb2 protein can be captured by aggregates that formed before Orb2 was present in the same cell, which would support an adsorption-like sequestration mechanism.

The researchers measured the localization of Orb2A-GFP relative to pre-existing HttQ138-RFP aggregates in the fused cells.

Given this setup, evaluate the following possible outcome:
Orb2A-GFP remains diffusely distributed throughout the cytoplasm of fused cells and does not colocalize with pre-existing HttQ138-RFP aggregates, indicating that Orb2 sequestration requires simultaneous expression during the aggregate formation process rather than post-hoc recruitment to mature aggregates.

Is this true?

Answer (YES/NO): NO